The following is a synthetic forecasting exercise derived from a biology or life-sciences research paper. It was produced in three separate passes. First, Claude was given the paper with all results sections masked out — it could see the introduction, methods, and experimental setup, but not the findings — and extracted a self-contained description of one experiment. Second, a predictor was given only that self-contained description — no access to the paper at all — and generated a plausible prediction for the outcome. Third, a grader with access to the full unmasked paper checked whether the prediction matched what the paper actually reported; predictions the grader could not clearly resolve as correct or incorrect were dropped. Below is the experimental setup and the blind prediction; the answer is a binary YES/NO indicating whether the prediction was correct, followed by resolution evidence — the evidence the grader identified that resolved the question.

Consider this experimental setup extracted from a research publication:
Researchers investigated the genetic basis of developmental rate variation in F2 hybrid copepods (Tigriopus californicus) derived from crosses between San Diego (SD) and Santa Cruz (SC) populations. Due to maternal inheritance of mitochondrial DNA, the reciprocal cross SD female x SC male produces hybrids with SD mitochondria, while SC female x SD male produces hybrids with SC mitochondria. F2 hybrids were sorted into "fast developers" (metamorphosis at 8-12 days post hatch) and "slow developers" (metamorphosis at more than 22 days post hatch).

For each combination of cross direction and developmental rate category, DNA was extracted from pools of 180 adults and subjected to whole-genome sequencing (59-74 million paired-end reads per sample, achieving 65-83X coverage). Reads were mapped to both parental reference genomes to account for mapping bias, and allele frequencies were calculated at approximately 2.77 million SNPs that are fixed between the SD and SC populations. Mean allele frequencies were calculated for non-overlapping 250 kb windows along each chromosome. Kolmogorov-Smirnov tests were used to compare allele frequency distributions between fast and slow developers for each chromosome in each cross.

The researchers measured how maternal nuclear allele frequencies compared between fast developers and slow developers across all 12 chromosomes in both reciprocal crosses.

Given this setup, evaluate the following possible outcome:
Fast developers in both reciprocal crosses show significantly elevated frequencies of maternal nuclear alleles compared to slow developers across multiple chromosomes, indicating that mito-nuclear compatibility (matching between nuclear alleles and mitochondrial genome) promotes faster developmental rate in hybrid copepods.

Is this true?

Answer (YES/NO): YES